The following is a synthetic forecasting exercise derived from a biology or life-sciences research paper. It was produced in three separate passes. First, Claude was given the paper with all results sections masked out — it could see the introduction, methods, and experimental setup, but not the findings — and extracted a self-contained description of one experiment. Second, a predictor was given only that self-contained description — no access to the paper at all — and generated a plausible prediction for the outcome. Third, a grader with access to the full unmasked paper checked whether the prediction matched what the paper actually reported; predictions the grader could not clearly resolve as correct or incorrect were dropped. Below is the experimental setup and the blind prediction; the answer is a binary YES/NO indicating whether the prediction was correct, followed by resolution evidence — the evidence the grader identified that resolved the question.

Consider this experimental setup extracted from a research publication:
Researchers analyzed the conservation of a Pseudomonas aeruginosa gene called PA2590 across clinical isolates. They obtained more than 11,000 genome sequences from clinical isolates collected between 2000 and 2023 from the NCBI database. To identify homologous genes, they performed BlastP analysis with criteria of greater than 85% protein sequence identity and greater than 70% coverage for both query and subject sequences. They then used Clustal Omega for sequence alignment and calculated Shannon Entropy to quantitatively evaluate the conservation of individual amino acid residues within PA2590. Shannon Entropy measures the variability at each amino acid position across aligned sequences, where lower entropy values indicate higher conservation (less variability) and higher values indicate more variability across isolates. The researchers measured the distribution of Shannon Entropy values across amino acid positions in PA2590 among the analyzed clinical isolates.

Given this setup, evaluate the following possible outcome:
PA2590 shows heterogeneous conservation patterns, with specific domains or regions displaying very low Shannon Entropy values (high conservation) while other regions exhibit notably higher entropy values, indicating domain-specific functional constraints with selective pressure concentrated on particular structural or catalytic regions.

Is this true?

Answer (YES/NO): YES